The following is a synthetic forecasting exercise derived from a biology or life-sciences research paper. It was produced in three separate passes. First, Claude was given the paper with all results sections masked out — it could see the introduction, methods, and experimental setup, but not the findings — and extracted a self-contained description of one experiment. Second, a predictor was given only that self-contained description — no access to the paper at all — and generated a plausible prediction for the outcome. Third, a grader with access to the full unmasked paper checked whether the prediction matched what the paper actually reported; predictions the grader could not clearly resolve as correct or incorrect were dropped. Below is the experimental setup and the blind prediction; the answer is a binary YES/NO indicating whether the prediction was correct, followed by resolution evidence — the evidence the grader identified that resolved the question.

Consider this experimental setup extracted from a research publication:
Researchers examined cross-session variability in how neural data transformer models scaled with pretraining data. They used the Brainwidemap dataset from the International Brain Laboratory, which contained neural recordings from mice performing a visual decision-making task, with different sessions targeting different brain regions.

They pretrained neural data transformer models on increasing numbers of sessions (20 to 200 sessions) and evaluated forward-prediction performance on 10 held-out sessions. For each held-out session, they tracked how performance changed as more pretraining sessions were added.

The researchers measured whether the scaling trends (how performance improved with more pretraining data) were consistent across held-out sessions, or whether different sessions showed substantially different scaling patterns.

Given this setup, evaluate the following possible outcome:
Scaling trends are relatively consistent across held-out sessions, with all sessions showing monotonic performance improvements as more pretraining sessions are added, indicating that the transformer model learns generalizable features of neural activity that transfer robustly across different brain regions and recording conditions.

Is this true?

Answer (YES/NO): NO